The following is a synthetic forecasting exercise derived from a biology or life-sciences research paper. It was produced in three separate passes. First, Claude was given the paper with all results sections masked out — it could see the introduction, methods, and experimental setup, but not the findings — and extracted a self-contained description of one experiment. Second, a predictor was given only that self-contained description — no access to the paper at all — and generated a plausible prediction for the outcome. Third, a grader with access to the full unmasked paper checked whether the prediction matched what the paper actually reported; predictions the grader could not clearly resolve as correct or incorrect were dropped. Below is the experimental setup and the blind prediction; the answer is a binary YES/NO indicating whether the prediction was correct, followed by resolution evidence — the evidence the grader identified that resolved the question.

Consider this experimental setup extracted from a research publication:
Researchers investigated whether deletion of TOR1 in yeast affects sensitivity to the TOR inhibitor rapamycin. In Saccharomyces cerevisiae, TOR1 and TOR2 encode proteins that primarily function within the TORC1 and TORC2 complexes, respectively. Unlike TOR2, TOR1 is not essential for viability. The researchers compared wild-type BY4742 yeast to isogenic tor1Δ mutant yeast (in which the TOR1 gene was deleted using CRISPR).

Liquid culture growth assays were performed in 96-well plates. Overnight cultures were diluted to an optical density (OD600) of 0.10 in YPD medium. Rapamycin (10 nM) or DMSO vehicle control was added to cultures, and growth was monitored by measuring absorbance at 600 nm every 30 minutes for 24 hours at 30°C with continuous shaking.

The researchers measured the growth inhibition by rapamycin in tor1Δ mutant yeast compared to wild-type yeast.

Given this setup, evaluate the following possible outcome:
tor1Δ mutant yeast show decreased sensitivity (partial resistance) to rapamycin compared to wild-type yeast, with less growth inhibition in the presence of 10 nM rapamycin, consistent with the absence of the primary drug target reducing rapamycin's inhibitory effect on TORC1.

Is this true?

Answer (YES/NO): NO